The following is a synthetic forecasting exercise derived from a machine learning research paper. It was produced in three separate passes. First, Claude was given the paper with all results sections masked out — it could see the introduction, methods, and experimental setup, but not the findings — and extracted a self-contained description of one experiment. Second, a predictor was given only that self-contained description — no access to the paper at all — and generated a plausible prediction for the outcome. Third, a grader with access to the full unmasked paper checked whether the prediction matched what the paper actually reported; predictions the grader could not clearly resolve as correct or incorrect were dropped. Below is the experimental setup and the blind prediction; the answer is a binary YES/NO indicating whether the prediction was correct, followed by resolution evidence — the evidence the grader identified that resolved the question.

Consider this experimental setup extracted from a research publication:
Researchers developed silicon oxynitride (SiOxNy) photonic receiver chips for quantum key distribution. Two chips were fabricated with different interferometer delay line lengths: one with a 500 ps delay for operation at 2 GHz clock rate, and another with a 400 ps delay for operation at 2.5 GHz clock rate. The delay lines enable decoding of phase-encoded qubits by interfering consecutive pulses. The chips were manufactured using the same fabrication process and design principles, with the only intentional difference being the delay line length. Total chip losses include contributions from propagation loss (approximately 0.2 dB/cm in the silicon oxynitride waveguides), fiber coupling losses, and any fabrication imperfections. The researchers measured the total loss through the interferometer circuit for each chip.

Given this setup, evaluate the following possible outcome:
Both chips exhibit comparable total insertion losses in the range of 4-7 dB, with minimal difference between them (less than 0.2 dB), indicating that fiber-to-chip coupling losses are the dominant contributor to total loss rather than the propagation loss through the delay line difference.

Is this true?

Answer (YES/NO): NO